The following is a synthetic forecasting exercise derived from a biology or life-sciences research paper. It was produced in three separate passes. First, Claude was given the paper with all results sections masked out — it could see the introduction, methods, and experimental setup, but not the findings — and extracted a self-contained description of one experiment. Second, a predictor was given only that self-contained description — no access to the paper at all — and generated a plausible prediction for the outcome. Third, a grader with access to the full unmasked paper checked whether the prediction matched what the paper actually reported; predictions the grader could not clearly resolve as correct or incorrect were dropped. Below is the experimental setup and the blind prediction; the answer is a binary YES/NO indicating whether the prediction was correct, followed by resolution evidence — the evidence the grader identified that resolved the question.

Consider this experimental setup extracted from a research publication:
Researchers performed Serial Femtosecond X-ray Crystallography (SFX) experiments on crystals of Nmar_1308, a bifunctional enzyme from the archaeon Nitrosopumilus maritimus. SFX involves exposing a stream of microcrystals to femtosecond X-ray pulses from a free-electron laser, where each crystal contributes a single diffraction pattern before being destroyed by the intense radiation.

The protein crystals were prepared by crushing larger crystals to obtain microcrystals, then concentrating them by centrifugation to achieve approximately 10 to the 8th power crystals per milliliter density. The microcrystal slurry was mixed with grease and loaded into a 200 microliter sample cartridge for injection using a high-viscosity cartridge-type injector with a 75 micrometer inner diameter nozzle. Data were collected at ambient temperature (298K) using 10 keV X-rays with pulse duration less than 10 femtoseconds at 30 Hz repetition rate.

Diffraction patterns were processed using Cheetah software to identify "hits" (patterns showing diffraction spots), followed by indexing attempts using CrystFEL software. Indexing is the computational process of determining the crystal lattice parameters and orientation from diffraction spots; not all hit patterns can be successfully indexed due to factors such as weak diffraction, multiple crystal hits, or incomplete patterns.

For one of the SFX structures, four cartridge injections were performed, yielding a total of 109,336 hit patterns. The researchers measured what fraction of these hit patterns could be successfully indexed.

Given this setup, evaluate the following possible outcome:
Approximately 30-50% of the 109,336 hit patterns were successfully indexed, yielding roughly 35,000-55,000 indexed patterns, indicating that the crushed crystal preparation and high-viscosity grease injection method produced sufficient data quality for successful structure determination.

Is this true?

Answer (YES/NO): NO